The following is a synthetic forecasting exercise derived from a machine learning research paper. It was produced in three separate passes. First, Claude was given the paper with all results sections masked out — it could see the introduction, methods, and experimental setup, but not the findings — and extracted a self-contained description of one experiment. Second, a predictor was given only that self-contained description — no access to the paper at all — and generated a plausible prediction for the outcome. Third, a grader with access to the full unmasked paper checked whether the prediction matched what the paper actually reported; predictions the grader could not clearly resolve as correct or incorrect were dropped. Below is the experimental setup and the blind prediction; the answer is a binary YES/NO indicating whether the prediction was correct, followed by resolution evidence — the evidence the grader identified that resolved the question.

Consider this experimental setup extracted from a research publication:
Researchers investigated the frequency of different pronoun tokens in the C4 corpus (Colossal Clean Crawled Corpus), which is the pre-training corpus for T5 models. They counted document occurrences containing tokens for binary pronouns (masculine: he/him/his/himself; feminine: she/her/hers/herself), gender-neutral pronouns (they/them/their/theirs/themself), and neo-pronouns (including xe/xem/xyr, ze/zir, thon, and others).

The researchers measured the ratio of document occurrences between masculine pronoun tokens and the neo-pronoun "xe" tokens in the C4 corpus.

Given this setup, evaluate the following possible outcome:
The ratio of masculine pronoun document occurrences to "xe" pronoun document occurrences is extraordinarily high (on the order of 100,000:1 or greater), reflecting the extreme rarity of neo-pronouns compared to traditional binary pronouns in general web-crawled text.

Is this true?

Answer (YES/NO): NO